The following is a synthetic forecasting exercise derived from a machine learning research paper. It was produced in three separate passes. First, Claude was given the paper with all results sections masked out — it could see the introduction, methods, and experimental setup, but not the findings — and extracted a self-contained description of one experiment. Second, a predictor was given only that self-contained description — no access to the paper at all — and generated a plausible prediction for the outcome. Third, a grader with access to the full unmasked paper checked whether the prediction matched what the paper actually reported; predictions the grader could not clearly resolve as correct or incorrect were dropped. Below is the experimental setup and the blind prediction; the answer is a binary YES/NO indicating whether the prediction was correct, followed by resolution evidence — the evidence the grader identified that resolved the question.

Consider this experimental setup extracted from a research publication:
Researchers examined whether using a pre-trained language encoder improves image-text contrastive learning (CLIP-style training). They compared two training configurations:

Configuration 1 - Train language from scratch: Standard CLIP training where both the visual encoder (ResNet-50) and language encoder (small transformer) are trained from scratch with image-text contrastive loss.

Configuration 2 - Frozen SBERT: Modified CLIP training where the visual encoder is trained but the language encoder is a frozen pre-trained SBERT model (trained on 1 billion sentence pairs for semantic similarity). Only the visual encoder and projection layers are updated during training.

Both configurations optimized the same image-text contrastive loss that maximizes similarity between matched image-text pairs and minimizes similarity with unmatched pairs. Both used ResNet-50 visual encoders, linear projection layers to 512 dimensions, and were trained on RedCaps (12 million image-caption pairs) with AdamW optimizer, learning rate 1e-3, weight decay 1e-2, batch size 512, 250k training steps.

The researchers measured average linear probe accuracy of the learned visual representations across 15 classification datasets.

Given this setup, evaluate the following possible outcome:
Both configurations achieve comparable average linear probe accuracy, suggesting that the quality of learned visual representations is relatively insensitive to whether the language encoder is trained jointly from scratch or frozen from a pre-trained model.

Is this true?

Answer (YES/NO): YES